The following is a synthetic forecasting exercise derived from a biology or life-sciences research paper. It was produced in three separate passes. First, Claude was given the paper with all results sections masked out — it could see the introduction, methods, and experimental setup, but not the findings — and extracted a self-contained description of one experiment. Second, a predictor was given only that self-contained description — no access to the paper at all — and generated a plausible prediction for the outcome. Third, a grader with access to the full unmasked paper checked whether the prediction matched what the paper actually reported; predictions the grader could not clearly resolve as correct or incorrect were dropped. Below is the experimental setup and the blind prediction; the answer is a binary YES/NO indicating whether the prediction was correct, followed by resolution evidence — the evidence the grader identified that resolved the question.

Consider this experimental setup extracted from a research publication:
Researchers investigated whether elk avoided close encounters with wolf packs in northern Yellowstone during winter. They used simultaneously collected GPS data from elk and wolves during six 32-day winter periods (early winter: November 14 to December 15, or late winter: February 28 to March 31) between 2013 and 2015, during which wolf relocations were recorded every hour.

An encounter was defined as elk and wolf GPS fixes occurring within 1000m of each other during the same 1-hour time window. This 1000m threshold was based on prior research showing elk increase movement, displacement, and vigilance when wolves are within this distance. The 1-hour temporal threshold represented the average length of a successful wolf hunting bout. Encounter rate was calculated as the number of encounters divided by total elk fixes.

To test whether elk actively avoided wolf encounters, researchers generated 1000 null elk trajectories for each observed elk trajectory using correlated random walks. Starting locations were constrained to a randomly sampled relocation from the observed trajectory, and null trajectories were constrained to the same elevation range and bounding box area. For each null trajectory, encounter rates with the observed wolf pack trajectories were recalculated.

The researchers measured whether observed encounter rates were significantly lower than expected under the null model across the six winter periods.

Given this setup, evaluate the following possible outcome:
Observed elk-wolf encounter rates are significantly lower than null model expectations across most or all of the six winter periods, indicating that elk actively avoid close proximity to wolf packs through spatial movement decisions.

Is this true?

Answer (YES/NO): NO